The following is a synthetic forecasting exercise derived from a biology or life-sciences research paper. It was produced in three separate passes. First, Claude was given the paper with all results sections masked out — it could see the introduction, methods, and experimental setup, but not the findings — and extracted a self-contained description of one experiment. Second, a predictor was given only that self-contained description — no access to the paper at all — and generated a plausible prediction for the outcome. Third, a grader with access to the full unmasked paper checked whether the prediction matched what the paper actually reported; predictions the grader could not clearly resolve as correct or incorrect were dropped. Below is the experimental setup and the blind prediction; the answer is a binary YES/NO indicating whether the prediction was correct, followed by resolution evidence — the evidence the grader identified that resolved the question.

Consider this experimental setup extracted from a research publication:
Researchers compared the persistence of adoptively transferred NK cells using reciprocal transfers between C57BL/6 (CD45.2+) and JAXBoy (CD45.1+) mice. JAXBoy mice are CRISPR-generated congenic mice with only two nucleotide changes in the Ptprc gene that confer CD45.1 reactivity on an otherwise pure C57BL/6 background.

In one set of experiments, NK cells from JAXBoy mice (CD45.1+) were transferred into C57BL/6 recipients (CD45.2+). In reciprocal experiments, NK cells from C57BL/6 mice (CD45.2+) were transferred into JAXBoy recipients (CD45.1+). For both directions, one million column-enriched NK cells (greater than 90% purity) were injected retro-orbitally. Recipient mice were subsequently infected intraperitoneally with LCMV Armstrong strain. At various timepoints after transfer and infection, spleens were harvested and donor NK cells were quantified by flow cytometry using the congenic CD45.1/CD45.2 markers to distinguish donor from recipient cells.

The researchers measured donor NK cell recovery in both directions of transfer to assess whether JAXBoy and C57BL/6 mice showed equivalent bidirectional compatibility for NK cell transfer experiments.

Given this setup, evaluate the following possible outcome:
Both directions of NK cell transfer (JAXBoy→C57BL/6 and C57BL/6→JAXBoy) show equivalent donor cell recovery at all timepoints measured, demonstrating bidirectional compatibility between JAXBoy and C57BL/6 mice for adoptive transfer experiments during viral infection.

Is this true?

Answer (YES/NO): NO